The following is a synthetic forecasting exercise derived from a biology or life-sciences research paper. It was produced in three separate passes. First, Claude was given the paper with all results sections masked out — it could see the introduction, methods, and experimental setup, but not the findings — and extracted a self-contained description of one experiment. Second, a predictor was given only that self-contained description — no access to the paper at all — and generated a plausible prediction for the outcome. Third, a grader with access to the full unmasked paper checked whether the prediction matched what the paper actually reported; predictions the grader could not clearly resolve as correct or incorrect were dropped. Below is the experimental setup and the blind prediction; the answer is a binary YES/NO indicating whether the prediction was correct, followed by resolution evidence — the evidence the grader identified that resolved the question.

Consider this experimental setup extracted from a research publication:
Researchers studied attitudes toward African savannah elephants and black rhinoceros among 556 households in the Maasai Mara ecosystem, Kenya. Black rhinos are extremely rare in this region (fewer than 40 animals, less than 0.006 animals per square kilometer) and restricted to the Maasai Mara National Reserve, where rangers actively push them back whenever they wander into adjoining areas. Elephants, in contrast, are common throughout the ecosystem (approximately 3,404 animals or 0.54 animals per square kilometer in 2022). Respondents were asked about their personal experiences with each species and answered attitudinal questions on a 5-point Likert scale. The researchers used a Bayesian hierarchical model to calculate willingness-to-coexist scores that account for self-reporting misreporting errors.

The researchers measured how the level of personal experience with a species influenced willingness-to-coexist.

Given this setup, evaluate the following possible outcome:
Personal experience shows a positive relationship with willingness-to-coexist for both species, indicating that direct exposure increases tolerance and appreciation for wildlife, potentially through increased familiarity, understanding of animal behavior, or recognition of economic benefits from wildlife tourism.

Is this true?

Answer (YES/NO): NO